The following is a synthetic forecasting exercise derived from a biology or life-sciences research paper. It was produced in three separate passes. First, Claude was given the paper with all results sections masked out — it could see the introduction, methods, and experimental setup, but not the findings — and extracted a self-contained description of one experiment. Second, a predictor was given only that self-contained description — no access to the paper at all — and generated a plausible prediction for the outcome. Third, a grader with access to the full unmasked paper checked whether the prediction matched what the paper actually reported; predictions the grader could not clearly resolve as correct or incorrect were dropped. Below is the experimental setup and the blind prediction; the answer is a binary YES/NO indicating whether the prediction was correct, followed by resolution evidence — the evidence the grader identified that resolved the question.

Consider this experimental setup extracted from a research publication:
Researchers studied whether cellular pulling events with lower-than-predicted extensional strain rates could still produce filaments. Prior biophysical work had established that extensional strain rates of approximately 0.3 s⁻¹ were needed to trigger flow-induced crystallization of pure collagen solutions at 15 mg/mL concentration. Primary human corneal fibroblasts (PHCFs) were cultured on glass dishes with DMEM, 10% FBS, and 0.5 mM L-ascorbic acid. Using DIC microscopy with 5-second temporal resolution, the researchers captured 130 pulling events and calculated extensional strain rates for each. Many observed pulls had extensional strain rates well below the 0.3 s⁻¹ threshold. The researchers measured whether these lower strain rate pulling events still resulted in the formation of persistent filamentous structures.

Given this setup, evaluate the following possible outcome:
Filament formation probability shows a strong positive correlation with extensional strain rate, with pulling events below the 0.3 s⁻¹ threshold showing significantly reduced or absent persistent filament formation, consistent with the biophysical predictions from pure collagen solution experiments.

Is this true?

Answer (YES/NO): NO